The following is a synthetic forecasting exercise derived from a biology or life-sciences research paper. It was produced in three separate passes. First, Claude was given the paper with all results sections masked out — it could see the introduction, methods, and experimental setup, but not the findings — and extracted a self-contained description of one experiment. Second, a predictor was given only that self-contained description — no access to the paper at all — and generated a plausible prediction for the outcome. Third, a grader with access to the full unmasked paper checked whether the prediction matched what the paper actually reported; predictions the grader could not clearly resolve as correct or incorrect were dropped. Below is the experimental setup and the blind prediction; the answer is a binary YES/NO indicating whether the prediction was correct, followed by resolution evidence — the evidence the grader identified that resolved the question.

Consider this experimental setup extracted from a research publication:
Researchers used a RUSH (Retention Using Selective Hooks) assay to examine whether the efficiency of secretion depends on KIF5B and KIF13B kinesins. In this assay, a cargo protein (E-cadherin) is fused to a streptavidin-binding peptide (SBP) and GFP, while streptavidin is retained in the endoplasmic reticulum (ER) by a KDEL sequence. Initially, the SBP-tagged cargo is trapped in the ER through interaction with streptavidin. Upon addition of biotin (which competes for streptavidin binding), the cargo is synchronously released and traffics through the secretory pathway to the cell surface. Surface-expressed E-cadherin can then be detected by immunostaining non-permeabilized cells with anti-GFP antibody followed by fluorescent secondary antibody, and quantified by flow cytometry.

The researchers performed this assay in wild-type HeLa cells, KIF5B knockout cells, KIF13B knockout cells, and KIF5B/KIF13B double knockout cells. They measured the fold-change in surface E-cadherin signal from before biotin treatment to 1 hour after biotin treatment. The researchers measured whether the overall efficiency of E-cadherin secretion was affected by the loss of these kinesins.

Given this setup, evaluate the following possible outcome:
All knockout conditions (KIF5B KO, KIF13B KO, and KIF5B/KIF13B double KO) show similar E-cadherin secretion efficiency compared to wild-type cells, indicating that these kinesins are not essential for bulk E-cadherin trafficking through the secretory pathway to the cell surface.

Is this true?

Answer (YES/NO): YES